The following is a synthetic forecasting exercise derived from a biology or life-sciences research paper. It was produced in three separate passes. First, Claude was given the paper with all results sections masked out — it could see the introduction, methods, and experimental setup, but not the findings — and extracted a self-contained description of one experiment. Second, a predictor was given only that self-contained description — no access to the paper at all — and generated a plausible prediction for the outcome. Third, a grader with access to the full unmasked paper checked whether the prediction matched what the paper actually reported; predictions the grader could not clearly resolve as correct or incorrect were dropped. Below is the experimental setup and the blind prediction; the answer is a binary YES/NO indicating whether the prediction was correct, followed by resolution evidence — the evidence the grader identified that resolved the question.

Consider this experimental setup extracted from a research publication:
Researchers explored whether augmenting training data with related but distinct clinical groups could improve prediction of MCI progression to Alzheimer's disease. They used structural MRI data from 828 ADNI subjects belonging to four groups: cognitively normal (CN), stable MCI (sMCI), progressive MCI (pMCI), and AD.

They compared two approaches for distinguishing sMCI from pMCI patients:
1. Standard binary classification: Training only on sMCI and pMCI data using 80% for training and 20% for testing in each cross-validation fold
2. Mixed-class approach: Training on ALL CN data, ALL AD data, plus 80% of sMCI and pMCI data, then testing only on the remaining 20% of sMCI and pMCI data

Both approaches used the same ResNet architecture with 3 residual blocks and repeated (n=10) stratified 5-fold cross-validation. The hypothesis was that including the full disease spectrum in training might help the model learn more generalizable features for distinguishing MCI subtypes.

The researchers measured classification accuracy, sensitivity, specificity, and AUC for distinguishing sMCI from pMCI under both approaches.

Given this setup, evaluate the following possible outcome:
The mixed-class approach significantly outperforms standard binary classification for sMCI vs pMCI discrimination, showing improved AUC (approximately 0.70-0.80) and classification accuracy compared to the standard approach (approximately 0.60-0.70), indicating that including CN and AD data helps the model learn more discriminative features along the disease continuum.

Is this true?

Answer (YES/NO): NO